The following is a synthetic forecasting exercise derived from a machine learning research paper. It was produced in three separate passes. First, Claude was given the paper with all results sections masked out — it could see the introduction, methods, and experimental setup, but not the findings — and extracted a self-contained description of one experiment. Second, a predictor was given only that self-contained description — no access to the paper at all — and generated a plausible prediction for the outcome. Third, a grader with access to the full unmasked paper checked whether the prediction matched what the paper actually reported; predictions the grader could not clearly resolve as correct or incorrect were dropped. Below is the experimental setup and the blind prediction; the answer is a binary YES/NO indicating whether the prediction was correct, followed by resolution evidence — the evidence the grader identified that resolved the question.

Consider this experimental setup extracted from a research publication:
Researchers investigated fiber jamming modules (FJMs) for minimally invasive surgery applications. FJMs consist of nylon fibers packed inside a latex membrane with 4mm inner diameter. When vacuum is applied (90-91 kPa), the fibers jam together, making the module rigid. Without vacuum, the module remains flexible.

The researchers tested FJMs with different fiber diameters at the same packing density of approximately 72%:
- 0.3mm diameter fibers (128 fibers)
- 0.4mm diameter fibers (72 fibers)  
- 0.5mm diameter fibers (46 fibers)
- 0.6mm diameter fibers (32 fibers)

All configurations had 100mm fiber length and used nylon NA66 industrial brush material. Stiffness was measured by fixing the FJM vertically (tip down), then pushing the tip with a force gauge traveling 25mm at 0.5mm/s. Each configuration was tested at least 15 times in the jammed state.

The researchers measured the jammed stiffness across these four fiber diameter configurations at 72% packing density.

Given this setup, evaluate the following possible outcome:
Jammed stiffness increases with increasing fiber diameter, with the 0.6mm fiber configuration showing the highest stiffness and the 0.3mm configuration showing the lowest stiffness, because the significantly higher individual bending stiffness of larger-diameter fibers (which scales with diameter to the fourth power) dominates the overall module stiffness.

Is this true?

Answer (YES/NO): NO